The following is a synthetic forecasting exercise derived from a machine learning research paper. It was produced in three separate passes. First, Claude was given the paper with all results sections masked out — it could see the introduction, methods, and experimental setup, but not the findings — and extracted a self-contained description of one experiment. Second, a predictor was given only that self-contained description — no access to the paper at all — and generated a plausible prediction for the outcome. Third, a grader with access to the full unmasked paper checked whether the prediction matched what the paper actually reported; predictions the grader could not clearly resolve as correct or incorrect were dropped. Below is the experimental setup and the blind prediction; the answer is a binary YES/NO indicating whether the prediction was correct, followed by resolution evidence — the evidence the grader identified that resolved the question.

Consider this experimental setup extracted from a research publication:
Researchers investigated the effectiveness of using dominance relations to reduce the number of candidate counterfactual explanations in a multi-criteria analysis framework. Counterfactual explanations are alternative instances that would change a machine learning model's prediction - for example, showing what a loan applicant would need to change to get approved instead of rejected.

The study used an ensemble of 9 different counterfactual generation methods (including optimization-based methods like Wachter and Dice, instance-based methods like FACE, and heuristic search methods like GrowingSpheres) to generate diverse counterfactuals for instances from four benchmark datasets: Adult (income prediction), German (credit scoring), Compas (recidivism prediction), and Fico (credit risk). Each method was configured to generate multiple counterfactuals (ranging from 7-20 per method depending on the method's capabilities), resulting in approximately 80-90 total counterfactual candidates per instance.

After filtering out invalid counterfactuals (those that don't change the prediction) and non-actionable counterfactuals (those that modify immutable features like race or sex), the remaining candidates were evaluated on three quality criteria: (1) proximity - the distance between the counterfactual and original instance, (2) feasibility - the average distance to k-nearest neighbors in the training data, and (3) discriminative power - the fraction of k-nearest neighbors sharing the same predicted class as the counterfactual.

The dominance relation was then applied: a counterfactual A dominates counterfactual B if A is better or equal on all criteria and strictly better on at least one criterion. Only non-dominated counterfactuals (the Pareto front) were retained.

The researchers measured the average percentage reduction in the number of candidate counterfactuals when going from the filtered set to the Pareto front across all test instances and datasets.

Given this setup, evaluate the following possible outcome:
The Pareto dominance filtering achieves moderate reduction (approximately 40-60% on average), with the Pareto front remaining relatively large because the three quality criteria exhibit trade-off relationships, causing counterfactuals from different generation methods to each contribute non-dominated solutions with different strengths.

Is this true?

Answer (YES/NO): NO